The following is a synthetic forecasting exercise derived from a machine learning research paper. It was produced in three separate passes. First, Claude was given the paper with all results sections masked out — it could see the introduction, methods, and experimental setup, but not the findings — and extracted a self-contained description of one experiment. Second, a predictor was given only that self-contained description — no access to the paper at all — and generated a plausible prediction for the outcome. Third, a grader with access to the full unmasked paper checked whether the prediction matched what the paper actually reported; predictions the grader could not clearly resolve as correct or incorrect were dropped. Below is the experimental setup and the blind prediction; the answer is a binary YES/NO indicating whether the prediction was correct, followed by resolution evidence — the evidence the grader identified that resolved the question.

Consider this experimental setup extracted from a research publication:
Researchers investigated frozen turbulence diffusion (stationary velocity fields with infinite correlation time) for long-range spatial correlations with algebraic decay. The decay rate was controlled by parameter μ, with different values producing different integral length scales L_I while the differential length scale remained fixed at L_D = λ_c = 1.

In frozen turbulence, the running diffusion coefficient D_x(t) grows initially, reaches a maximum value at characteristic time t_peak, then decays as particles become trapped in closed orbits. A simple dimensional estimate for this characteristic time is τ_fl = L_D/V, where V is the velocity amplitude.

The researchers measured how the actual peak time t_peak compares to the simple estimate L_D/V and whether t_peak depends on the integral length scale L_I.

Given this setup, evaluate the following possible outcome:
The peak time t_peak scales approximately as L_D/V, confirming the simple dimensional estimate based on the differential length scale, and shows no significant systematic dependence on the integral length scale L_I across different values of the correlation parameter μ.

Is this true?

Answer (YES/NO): NO